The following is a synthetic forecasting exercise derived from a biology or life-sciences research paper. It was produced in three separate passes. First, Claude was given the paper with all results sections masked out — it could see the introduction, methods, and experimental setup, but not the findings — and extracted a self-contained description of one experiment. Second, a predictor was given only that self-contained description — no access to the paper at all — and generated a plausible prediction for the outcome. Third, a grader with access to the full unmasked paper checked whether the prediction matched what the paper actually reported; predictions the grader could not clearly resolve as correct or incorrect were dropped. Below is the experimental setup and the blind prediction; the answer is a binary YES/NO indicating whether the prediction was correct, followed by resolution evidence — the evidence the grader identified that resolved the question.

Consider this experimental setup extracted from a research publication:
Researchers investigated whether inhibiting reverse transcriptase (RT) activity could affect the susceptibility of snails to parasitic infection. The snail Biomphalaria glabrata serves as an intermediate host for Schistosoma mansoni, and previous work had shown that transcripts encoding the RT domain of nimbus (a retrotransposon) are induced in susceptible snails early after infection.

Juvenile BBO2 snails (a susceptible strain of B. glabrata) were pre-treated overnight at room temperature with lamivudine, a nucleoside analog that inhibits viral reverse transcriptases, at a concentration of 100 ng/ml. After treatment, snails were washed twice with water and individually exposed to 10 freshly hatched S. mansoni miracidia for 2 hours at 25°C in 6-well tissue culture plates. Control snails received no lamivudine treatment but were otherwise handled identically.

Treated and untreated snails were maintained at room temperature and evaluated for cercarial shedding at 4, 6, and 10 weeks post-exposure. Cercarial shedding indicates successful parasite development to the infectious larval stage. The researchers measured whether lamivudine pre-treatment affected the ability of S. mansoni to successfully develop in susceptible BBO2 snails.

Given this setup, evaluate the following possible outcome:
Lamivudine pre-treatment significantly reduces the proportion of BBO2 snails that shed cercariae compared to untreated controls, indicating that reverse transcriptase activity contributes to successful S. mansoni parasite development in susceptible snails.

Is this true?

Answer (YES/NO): YES